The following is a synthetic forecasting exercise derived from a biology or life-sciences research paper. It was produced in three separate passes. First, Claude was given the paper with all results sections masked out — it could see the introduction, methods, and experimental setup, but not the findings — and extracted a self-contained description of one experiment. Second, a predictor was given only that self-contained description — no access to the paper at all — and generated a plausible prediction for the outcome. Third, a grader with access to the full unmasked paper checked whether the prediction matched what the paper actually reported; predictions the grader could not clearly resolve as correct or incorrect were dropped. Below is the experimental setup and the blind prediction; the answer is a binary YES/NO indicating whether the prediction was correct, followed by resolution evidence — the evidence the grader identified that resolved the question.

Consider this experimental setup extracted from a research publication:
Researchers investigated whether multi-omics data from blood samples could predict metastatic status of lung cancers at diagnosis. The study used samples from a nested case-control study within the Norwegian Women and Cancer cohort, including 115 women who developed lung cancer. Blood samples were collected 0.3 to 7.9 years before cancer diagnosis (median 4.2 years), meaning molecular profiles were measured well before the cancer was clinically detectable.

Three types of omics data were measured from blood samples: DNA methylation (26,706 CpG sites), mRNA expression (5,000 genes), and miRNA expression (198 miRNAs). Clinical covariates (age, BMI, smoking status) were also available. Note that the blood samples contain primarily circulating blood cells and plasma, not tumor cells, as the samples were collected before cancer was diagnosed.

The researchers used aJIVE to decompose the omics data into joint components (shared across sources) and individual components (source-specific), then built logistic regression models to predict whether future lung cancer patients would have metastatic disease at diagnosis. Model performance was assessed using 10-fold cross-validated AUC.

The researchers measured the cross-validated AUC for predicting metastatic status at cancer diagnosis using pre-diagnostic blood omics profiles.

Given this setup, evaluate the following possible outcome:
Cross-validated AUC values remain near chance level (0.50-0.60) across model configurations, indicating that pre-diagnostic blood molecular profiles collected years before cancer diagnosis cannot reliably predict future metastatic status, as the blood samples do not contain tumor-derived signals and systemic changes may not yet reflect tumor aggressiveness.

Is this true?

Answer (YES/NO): NO